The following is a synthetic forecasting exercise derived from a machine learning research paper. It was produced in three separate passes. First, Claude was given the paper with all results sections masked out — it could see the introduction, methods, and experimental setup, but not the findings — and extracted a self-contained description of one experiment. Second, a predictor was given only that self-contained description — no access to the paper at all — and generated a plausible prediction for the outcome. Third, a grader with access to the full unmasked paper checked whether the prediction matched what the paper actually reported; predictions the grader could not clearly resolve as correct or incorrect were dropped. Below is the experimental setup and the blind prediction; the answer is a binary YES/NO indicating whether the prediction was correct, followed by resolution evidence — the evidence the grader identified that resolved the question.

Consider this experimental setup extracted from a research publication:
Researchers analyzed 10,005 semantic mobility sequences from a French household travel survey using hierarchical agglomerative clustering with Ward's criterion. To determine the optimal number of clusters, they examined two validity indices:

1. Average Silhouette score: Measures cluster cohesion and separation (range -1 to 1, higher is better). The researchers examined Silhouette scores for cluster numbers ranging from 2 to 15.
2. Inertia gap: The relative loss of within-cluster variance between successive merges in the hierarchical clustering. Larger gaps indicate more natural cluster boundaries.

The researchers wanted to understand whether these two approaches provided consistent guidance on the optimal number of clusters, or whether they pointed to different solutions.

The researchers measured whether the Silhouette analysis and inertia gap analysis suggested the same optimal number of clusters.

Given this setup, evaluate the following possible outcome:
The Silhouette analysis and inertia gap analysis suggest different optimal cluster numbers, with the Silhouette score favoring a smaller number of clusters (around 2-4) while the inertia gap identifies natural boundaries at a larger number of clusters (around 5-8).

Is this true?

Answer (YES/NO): NO